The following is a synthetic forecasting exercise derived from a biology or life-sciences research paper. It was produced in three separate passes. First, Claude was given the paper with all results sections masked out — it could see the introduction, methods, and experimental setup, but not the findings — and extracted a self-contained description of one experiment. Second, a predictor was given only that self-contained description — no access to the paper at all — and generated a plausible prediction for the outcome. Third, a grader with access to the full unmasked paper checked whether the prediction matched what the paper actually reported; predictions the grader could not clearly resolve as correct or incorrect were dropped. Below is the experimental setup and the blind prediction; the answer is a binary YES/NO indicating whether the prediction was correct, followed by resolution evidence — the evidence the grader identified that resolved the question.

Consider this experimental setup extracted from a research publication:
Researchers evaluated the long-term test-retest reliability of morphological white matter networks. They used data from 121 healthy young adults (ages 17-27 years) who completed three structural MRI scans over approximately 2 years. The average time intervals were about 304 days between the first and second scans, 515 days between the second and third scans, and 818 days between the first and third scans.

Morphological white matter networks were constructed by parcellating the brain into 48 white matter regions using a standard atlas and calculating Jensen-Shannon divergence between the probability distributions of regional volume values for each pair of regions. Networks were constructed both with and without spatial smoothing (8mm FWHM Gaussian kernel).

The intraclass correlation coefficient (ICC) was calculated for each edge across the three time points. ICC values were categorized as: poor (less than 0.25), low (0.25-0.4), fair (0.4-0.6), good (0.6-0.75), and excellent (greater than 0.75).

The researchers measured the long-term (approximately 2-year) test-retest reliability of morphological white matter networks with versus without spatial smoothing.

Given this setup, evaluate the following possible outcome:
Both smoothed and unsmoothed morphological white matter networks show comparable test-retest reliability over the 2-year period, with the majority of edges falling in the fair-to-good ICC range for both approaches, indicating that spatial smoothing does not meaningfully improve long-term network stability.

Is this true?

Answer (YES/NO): NO